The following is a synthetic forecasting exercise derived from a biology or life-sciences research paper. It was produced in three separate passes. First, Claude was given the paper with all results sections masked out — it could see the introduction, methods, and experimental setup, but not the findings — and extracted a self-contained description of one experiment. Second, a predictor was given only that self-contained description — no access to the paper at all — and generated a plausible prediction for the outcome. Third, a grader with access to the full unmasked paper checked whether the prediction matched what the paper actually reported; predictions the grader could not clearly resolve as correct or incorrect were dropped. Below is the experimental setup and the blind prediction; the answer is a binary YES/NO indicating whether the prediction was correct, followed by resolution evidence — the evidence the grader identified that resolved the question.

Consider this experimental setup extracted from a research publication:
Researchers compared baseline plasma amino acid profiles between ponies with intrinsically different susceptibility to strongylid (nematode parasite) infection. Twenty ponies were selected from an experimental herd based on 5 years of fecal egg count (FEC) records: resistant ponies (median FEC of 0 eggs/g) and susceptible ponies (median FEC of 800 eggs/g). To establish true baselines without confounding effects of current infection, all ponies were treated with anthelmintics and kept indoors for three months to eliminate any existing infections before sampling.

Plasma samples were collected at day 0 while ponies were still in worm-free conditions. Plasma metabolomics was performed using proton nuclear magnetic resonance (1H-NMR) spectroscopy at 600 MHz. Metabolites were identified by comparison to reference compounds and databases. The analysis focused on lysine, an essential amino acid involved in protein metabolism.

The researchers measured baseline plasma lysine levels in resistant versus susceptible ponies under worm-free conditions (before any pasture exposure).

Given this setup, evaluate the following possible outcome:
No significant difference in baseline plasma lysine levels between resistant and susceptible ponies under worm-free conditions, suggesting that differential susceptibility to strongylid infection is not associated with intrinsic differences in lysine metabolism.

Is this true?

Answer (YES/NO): NO